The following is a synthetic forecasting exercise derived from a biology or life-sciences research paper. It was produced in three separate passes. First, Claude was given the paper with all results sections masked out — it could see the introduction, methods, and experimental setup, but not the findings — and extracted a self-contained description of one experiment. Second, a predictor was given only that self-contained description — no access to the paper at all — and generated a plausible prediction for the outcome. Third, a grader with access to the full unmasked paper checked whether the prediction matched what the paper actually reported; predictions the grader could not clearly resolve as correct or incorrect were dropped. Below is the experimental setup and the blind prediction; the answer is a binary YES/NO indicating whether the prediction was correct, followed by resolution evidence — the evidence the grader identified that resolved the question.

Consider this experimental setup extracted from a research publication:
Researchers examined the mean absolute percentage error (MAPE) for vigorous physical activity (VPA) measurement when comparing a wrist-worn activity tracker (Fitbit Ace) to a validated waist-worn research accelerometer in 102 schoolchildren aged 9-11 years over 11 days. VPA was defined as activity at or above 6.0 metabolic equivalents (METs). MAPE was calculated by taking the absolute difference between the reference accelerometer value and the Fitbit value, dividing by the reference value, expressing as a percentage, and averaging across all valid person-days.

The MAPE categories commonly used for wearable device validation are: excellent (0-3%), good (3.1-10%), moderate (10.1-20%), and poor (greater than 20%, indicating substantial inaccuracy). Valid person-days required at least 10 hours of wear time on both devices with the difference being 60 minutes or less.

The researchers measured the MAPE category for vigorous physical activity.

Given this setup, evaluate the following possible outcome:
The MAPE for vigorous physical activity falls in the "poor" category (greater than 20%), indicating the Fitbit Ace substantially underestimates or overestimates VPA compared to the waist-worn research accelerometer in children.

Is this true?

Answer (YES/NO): NO